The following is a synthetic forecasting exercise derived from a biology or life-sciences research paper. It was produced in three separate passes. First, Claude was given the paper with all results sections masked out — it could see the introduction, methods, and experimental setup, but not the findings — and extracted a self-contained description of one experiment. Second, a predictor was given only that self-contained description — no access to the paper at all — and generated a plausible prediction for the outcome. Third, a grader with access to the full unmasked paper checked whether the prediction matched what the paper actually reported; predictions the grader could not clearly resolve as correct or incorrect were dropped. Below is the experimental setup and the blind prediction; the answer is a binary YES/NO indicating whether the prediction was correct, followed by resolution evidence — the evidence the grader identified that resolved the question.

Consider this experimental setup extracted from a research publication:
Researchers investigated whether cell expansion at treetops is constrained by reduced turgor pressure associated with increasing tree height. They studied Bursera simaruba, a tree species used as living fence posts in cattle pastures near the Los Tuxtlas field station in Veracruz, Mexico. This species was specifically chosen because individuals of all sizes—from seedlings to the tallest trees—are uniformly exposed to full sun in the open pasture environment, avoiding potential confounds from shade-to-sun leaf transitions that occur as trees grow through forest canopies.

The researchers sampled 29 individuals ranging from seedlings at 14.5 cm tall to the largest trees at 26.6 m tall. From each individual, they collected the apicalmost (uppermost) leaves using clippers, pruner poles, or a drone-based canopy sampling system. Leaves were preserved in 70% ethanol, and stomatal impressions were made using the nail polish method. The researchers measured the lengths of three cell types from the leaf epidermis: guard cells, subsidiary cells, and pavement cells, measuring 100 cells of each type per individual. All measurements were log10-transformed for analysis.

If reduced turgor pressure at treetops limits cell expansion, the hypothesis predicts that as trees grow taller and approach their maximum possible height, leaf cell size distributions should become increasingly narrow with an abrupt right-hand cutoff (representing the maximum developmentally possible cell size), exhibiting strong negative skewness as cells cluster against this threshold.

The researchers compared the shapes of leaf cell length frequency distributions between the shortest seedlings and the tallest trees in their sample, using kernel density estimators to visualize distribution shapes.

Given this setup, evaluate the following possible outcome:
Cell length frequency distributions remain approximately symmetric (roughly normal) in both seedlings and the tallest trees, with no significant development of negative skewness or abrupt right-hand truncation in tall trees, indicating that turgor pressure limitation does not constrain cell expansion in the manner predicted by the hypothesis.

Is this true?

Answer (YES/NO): YES